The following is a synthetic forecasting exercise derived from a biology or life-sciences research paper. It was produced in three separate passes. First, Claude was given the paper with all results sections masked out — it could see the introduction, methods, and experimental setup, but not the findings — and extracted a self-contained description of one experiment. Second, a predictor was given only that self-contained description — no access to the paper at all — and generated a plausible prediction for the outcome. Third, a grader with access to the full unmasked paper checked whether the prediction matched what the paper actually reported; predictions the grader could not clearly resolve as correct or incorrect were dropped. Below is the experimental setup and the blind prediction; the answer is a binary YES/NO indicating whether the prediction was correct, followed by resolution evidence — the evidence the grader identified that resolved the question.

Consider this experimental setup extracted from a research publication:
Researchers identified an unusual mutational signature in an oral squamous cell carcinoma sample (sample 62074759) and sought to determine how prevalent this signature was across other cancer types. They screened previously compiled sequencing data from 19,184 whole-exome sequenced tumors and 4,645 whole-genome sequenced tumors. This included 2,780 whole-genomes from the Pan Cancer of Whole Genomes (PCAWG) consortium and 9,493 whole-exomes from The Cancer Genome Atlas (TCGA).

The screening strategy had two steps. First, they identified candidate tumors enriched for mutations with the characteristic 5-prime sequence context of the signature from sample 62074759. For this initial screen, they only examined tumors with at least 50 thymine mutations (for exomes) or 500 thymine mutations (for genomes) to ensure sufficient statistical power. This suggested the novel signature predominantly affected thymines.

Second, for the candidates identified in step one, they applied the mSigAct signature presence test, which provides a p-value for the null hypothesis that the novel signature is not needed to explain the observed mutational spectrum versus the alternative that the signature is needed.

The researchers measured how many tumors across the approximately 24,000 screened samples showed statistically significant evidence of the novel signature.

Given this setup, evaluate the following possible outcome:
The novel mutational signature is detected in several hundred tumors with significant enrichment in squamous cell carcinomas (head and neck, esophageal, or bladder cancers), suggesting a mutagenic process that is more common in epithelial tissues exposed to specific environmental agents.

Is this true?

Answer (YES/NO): NO